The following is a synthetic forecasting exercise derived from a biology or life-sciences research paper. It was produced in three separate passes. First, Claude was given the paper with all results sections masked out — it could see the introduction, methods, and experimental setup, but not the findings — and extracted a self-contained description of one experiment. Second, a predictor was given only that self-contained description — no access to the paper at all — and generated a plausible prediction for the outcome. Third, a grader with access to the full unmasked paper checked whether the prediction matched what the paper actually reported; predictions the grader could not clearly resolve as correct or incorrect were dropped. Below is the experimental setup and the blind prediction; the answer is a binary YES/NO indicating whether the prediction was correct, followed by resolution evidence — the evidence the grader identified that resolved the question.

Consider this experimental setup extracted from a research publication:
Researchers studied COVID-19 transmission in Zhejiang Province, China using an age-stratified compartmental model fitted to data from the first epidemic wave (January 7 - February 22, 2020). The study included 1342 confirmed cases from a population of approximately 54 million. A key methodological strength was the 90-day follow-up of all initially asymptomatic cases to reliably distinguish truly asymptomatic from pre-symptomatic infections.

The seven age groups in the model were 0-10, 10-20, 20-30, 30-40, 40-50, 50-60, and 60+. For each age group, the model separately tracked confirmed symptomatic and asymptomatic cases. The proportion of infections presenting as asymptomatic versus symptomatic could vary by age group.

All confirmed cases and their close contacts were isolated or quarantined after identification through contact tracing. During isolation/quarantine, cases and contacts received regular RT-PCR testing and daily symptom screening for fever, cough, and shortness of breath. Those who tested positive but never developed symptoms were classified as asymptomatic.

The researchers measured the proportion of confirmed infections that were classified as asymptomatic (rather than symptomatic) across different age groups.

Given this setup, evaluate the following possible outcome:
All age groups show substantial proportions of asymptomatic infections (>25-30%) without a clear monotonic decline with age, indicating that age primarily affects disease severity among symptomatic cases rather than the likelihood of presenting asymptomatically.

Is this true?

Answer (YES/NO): NO